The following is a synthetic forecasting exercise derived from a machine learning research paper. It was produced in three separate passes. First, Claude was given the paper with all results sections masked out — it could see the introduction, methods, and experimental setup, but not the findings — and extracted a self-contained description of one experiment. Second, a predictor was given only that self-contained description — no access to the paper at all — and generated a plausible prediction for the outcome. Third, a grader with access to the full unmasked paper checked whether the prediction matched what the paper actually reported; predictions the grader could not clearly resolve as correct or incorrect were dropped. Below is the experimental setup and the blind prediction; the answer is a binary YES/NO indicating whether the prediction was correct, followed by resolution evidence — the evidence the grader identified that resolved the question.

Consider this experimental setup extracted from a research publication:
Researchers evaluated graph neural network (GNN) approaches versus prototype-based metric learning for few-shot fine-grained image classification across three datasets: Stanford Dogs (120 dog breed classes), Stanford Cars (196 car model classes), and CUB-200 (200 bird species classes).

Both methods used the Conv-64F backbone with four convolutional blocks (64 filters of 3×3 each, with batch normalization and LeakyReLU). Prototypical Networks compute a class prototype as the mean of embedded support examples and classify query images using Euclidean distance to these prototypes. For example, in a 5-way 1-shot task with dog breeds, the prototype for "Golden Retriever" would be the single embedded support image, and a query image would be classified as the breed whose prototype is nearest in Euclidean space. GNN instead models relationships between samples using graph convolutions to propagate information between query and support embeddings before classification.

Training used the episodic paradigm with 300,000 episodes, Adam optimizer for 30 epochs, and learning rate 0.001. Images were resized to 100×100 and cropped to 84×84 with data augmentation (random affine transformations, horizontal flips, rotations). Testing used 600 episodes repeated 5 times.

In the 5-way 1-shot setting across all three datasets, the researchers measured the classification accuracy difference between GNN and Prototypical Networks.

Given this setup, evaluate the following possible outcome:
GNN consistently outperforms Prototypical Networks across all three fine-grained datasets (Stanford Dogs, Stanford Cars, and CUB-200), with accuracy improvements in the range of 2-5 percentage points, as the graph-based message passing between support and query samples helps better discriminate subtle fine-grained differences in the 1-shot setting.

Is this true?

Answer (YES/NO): NO